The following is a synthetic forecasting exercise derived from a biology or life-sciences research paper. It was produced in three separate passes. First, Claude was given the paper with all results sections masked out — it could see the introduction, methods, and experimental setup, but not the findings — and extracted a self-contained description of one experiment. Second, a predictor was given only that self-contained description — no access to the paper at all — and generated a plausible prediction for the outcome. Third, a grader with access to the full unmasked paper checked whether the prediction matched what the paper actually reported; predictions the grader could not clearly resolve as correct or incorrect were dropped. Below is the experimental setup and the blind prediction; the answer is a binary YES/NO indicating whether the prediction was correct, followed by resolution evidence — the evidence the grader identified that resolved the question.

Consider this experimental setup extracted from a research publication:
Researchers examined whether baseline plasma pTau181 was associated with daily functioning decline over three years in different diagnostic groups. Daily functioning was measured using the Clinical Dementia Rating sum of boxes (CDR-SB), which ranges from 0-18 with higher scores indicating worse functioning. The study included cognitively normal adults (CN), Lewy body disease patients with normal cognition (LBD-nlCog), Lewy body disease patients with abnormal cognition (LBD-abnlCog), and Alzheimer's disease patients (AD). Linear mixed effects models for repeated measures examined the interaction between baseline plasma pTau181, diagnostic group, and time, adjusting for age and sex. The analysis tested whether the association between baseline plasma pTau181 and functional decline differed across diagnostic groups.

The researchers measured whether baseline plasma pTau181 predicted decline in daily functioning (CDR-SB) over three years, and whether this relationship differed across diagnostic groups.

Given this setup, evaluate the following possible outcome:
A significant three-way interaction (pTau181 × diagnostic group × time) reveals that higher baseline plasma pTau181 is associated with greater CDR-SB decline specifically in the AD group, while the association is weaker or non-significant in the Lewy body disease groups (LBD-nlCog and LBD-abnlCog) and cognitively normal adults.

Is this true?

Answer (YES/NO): NO